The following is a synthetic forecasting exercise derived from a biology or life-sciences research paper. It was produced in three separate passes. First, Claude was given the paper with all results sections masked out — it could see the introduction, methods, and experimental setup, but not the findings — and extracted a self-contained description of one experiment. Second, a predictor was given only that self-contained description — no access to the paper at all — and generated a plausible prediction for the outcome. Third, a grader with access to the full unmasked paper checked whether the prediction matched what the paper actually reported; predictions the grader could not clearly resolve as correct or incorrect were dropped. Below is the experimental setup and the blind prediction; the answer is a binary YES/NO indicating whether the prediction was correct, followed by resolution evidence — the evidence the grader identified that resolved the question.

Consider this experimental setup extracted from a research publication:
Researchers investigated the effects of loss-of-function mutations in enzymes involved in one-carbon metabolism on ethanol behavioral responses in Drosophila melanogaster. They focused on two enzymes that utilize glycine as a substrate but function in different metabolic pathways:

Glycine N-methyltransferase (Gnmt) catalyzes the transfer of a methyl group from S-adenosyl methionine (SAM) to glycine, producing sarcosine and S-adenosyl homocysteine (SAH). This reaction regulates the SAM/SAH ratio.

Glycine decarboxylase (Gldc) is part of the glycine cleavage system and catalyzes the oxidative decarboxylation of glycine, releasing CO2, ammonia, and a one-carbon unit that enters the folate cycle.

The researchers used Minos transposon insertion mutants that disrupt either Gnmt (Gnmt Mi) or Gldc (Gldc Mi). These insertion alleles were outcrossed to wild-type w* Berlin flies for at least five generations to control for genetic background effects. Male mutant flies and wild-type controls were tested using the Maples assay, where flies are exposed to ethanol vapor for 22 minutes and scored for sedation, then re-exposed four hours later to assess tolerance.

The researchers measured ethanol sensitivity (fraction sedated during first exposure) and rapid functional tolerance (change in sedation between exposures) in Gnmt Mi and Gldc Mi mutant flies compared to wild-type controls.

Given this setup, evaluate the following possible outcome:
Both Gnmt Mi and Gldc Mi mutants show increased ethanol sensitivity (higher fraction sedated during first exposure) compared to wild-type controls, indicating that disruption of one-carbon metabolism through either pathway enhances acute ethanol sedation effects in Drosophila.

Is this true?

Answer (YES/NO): NO